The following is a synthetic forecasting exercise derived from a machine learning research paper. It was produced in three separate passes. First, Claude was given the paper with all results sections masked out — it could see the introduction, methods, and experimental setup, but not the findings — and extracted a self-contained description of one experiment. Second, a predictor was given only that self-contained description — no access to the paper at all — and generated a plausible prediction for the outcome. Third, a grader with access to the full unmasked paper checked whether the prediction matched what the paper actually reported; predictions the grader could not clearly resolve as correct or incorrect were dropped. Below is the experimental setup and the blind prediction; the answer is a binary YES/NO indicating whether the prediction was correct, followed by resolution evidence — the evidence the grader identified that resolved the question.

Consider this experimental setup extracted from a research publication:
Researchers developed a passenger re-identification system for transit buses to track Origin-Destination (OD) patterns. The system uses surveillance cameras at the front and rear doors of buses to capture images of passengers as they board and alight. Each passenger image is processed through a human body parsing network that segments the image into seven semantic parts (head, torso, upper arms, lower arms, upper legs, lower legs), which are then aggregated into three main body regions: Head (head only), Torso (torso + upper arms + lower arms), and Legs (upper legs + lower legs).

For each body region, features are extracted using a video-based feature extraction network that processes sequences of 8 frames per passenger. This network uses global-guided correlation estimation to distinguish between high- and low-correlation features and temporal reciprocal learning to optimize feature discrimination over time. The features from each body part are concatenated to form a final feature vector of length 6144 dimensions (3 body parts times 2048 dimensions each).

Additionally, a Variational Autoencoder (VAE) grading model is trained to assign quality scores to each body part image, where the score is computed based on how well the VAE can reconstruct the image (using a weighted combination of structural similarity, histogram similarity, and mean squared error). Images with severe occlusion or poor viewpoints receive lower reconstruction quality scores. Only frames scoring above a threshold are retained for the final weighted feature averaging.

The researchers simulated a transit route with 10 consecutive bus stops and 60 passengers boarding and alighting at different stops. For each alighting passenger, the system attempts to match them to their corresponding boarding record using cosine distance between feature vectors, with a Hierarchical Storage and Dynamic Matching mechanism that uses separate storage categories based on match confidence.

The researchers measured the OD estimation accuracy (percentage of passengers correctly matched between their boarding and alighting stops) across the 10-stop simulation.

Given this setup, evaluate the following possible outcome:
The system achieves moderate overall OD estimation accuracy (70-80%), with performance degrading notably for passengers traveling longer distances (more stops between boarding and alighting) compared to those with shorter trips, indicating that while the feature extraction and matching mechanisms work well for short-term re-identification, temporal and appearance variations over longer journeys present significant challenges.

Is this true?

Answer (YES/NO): NO